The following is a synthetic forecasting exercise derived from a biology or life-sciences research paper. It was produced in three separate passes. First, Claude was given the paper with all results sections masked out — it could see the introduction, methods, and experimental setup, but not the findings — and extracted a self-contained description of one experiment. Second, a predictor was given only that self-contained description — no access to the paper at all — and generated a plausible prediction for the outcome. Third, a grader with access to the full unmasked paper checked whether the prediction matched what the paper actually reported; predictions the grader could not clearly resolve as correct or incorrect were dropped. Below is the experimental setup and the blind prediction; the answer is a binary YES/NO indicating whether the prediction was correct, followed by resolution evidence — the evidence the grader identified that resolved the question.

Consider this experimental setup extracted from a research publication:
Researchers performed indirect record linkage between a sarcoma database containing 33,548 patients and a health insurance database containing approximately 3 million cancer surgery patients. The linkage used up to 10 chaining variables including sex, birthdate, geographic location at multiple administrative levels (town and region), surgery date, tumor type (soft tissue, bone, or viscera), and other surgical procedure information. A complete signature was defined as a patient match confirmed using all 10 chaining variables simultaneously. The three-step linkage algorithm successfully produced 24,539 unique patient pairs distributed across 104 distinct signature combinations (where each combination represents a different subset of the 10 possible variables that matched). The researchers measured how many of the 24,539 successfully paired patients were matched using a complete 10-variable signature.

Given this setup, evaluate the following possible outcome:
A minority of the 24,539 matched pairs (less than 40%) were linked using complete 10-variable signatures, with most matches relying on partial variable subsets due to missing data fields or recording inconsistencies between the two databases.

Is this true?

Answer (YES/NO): YES